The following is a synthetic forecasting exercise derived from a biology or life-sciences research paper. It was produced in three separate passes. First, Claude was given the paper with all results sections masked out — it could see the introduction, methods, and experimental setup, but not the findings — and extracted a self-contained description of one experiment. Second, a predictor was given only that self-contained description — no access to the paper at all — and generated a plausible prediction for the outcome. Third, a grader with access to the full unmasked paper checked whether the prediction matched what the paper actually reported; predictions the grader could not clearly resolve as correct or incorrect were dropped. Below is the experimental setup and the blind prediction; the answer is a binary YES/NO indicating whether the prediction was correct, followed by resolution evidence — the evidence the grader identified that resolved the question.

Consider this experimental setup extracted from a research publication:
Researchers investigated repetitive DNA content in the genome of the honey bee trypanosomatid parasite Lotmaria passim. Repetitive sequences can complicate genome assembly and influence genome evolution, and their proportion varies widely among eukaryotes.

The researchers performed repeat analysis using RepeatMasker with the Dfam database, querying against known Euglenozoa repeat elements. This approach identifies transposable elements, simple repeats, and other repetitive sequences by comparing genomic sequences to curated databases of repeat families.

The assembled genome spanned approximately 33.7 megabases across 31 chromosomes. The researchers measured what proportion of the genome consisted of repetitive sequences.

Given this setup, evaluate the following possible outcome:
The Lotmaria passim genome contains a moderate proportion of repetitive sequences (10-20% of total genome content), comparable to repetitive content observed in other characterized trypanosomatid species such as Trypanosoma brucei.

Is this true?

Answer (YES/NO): NO